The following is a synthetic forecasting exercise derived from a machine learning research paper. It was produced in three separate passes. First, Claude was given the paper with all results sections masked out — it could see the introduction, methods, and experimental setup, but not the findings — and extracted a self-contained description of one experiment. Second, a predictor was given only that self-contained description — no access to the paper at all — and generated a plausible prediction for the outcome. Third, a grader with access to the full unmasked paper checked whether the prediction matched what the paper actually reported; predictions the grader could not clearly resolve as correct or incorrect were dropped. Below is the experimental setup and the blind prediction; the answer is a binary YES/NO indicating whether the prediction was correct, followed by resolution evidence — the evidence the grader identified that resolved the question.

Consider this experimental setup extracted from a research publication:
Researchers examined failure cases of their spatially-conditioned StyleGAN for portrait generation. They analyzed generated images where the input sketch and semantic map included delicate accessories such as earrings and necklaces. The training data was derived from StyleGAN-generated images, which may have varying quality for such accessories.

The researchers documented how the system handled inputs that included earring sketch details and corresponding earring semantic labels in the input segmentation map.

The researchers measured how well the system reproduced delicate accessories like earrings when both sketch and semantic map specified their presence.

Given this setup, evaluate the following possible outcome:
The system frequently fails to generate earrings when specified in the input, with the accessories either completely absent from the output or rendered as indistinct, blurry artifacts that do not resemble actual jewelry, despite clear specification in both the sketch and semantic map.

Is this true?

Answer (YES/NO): YES